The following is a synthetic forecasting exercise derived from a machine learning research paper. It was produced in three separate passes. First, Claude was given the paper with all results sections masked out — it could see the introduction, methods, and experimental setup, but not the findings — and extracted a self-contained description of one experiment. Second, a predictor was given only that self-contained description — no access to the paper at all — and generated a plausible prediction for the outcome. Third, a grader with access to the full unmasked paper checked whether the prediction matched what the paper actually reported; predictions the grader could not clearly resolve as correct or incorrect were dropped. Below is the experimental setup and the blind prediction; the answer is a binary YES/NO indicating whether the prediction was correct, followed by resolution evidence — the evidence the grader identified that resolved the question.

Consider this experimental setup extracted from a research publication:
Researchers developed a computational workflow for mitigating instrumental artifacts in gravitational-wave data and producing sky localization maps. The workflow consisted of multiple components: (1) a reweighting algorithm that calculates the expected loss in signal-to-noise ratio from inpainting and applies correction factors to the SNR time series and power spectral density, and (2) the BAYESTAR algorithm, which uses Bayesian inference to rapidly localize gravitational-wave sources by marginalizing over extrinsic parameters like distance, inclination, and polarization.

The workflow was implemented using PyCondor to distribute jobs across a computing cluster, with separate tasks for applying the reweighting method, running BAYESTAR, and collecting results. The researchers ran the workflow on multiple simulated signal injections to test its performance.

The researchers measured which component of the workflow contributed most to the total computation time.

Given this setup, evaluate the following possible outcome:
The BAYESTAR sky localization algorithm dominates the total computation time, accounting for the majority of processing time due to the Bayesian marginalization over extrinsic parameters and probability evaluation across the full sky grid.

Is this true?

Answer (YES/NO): YES